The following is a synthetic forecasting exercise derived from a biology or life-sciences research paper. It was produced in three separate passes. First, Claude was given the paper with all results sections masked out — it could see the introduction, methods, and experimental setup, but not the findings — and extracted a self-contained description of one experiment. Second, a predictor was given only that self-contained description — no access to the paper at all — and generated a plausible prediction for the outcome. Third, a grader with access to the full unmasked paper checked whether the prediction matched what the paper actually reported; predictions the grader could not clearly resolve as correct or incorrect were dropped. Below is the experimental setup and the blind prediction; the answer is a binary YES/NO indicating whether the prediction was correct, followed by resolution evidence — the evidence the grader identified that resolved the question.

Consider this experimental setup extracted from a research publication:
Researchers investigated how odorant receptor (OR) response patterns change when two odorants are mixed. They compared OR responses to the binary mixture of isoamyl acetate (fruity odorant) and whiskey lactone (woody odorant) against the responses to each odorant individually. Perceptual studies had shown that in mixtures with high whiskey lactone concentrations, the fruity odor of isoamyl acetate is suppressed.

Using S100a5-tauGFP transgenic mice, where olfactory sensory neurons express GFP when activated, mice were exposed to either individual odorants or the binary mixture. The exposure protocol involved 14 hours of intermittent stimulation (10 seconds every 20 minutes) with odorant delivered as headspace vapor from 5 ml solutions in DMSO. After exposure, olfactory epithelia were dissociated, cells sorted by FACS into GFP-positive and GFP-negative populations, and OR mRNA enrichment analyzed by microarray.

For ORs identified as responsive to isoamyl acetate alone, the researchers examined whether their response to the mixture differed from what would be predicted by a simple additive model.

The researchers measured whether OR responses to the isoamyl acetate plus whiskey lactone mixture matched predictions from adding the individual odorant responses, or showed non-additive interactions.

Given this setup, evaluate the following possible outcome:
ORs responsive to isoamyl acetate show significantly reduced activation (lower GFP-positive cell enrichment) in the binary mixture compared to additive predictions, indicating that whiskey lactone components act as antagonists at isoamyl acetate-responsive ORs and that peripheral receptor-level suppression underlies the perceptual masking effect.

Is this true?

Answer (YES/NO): NO